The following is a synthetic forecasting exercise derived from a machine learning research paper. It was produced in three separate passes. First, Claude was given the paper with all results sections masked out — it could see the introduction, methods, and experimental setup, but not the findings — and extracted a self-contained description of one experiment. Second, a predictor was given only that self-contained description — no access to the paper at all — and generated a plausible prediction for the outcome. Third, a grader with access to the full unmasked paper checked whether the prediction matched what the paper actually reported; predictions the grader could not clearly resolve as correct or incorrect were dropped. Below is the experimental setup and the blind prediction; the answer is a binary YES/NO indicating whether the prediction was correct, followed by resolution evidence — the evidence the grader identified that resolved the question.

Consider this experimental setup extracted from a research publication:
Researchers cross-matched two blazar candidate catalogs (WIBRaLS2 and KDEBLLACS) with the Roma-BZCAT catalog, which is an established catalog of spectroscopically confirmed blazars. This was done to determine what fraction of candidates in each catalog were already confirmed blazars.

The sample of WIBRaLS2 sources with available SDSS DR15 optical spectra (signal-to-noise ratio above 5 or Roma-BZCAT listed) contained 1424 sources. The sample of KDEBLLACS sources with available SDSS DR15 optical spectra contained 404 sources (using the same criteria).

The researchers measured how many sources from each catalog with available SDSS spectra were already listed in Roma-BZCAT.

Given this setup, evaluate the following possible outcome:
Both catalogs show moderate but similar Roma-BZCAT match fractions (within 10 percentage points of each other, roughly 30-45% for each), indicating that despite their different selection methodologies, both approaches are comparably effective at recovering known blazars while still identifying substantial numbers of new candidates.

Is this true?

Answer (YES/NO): NO